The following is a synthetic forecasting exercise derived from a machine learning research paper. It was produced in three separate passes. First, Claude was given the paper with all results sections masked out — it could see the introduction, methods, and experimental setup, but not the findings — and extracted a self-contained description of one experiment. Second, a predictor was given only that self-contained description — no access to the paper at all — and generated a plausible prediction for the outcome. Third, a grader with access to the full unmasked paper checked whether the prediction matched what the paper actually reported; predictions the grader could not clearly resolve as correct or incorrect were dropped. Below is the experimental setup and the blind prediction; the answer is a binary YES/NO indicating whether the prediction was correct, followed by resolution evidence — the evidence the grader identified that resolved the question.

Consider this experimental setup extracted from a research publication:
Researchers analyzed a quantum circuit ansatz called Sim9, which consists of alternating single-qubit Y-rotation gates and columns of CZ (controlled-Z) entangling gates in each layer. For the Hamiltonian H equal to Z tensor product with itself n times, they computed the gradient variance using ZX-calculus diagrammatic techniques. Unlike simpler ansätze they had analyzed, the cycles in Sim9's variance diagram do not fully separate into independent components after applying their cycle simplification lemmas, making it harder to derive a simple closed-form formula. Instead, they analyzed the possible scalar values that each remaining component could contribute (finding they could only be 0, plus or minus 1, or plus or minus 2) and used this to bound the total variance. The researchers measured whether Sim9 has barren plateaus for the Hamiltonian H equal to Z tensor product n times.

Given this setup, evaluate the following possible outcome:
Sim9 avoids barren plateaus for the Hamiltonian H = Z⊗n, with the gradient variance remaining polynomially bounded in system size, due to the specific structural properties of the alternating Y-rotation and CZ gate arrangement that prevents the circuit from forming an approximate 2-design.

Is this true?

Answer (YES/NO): NO